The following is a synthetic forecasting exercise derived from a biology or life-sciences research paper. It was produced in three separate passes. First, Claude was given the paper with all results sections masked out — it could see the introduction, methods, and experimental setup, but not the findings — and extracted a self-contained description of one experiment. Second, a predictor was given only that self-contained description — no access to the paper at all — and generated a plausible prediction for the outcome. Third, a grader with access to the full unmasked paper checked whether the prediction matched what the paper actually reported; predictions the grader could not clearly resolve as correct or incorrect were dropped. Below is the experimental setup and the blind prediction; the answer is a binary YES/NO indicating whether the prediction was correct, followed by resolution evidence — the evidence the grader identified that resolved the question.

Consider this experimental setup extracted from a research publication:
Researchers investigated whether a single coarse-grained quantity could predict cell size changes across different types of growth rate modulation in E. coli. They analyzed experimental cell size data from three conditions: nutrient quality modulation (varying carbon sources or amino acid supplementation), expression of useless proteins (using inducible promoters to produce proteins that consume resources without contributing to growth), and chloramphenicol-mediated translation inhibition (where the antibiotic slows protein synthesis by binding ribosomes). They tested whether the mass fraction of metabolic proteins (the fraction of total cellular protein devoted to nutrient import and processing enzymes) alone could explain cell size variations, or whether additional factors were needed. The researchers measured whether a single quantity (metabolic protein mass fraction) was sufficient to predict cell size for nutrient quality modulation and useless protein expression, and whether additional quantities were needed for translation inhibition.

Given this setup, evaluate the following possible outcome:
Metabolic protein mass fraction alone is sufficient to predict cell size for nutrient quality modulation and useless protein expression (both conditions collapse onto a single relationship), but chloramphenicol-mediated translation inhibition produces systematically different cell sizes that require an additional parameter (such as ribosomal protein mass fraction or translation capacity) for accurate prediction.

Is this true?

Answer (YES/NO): YES